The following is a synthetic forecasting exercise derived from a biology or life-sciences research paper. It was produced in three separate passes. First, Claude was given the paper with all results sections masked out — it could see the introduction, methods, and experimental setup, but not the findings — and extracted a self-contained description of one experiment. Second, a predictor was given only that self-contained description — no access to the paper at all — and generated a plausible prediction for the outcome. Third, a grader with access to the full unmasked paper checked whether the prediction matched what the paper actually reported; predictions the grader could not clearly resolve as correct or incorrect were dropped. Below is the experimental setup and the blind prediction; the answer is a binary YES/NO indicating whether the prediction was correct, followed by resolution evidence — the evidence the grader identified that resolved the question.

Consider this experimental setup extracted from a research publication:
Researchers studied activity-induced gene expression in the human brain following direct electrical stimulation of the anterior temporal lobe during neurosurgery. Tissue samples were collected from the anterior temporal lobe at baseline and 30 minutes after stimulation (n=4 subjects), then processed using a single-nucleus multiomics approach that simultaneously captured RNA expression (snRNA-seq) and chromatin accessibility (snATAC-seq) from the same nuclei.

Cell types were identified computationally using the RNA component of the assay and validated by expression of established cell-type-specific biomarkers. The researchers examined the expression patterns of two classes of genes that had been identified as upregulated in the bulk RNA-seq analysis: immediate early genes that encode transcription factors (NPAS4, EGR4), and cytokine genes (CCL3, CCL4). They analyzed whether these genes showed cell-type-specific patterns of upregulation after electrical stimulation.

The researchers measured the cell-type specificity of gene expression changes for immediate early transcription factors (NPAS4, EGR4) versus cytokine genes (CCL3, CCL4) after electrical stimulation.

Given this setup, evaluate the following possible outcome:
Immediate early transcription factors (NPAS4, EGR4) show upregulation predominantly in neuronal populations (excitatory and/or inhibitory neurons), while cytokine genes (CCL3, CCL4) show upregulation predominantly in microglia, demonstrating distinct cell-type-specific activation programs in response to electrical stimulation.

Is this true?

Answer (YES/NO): YES